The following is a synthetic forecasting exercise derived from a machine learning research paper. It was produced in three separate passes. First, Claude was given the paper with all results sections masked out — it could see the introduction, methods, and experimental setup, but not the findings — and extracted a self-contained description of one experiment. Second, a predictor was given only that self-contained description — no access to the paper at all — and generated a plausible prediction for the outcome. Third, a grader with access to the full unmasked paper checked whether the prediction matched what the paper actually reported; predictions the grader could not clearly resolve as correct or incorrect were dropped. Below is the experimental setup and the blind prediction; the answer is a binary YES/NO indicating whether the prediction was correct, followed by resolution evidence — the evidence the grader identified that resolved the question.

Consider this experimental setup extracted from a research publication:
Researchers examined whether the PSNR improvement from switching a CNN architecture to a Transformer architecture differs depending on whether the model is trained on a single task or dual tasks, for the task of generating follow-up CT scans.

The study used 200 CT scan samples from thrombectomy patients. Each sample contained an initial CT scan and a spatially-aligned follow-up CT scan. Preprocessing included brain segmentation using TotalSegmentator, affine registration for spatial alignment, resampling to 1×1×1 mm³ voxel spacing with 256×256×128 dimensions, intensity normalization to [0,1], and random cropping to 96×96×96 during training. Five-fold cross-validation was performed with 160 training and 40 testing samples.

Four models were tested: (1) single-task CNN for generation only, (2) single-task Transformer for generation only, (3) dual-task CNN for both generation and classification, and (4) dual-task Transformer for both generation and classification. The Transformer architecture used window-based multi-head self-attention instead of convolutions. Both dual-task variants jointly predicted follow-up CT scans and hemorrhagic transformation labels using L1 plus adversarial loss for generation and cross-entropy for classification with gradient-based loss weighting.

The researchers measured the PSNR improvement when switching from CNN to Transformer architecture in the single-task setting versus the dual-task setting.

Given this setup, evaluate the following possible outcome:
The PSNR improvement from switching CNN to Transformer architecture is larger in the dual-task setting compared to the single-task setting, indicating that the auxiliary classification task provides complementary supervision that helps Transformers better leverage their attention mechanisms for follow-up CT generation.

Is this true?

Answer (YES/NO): NO